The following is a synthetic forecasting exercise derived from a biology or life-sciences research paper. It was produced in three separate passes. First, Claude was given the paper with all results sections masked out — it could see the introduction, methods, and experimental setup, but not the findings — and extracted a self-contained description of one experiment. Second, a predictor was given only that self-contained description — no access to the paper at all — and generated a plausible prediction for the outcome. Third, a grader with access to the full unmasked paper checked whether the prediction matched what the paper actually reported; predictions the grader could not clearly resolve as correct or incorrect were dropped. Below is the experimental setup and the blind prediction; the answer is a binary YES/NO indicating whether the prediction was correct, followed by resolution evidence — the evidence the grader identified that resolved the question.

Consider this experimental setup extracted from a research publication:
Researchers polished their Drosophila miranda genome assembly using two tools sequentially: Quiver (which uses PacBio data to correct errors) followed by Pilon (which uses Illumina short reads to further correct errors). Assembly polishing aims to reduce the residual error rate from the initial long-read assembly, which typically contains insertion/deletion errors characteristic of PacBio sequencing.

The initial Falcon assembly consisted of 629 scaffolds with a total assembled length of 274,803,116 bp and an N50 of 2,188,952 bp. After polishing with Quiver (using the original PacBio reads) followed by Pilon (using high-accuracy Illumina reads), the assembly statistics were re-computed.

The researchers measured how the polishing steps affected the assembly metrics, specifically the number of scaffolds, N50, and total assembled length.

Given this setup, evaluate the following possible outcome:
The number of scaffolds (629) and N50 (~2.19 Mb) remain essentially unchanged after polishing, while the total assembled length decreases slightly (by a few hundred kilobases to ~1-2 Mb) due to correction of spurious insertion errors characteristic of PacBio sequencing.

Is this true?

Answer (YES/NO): NO